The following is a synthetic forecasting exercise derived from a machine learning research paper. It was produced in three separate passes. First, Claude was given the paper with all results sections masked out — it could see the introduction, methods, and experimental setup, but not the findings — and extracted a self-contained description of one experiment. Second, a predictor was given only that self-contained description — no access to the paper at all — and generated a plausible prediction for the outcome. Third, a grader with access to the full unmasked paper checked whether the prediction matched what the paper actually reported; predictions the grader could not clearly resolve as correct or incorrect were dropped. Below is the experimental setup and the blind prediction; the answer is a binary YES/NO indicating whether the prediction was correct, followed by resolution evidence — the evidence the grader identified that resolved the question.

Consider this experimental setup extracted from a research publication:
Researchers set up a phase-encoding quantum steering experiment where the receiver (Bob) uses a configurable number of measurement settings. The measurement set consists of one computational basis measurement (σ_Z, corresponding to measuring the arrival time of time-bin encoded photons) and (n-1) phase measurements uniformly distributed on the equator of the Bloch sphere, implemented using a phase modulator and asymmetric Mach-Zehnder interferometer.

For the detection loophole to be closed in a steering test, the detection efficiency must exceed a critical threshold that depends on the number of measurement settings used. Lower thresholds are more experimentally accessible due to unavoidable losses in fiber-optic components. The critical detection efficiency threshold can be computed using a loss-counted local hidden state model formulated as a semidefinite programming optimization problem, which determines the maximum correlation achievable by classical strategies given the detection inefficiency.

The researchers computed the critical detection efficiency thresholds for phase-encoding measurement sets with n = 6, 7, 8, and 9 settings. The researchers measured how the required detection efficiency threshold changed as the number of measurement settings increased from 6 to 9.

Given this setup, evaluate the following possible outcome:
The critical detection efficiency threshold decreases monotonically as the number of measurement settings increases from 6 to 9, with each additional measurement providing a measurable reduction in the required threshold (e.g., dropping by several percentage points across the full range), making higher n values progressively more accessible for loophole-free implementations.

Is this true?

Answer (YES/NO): YES